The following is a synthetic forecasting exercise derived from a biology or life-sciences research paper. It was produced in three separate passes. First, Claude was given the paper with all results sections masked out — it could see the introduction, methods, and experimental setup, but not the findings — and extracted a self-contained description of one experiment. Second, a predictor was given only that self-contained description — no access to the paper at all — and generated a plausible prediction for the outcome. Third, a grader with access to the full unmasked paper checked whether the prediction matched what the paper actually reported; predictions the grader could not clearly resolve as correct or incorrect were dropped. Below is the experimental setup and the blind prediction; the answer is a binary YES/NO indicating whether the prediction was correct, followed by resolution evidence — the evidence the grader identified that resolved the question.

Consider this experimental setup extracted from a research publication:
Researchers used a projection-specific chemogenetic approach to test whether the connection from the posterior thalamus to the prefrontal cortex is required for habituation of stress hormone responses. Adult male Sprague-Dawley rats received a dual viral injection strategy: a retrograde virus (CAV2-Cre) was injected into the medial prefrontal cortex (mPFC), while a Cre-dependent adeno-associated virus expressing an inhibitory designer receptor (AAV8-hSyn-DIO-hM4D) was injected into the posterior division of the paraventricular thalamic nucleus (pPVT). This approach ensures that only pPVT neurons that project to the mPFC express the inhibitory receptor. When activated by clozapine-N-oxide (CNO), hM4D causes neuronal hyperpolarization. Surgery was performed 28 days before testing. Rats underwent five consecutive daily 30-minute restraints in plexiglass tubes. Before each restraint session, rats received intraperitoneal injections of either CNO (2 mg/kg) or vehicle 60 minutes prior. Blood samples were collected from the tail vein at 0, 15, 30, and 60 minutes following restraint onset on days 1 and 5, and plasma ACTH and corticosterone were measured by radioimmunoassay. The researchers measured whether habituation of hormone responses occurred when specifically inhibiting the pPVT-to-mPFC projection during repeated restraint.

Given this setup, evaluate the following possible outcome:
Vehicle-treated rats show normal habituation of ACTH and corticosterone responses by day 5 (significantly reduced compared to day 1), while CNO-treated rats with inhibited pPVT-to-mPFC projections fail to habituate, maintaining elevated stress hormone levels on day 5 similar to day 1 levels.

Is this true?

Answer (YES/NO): NO